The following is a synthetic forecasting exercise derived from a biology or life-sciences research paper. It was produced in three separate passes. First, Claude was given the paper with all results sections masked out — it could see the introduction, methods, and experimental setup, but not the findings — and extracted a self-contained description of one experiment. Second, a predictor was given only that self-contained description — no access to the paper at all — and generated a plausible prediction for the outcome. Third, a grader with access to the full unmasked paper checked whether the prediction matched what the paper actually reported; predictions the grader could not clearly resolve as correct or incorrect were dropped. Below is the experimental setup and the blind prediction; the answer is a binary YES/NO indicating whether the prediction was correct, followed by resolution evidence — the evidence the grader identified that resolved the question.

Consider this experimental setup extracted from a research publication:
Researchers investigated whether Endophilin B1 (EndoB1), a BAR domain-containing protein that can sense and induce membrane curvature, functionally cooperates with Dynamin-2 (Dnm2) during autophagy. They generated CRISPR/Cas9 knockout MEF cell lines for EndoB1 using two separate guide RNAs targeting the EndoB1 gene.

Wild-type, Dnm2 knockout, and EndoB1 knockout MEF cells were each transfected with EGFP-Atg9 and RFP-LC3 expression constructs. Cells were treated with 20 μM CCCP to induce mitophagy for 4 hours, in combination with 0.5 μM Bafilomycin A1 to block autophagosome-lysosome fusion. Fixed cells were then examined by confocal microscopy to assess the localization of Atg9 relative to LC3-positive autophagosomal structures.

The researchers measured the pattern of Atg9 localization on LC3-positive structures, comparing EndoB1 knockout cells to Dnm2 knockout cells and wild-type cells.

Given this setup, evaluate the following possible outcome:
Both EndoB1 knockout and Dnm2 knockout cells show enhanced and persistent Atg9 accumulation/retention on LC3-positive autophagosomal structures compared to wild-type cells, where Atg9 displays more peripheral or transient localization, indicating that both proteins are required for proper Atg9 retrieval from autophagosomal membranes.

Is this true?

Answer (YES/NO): YES